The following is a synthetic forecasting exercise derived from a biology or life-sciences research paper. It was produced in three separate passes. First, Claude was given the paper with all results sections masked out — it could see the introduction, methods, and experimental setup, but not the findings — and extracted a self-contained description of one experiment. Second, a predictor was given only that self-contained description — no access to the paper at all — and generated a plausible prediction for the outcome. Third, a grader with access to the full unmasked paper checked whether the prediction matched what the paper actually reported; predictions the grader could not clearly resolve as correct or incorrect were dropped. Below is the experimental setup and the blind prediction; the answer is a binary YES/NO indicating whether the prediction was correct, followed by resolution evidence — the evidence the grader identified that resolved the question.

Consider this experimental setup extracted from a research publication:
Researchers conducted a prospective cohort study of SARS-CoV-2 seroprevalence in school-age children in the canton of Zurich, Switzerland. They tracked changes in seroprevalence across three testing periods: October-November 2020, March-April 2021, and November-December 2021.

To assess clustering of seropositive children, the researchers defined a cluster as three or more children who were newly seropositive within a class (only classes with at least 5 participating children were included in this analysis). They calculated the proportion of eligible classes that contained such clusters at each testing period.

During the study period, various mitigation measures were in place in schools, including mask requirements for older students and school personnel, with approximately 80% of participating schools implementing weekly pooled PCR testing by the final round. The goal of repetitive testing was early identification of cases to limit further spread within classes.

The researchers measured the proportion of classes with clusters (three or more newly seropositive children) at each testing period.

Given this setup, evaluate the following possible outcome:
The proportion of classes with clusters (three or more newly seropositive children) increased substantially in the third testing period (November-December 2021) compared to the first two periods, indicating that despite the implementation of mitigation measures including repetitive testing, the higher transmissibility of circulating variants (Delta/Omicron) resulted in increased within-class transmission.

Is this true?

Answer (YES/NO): NO